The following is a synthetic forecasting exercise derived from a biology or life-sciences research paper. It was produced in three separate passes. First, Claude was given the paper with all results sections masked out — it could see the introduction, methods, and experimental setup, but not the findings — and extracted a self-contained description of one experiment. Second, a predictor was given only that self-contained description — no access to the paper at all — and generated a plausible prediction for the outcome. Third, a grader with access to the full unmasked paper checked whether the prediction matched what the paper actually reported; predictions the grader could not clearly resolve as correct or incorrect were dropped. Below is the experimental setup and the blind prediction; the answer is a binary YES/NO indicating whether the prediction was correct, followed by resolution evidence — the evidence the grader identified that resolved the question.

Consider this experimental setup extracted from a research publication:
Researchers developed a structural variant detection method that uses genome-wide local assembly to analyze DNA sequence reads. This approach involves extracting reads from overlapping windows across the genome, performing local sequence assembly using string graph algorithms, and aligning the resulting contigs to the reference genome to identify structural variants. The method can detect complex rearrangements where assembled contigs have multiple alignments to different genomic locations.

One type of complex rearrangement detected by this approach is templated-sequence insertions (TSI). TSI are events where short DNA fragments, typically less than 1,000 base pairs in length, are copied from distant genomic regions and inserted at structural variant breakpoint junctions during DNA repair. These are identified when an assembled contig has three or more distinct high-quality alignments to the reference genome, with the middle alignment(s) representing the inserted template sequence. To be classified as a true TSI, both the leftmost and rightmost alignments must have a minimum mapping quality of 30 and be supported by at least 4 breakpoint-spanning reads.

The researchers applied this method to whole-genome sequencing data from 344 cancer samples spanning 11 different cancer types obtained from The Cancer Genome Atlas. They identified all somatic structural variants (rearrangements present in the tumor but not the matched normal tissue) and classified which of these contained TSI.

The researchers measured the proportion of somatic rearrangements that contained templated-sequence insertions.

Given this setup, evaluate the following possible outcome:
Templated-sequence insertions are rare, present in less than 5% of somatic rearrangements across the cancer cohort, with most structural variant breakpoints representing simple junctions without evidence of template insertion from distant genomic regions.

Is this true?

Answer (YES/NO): YES